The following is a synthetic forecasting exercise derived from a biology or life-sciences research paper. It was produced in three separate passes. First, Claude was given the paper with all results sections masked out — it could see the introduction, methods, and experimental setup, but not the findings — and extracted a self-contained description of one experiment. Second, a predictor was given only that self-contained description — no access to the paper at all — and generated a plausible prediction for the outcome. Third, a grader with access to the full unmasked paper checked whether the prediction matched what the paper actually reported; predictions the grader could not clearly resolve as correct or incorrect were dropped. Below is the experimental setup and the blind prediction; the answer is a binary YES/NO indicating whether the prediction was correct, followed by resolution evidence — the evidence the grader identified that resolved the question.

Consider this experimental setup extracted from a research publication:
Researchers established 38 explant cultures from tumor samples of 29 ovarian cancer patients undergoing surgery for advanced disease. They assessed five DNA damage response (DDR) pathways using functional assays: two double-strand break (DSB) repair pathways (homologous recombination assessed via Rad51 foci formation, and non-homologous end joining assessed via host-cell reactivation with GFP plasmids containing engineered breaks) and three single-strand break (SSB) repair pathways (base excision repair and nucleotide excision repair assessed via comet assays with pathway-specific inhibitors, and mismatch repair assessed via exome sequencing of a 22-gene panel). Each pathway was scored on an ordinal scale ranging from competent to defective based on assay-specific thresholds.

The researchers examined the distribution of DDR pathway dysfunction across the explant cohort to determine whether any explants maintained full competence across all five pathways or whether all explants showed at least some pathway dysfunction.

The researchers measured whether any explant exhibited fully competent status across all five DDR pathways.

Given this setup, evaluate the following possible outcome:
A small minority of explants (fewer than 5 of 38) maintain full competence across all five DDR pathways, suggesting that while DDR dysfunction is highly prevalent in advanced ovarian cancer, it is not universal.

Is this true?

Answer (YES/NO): NO